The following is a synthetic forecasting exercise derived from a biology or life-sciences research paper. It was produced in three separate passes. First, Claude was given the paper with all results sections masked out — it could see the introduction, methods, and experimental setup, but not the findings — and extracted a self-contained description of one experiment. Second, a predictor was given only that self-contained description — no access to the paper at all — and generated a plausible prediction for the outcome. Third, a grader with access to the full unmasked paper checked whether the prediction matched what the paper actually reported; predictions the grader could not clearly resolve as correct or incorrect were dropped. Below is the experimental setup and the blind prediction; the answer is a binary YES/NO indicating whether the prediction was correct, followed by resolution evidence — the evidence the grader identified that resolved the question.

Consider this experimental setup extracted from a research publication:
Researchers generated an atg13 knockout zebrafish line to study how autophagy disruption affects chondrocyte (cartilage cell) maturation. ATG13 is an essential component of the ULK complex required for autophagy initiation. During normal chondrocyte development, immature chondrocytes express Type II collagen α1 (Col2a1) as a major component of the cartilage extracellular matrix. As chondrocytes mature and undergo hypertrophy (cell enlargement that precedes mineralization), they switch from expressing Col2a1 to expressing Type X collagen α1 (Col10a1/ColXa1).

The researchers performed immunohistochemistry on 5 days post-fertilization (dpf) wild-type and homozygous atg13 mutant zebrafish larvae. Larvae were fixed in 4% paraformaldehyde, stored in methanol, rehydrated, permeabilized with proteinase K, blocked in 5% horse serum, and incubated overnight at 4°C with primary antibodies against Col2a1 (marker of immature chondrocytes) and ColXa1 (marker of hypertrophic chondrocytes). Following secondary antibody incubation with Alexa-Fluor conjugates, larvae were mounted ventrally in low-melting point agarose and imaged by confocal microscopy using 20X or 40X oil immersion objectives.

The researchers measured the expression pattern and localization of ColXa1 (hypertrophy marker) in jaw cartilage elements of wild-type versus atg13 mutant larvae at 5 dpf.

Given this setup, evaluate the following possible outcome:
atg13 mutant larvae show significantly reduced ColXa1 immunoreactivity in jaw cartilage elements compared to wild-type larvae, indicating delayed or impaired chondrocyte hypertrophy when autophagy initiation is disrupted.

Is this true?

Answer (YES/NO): NO